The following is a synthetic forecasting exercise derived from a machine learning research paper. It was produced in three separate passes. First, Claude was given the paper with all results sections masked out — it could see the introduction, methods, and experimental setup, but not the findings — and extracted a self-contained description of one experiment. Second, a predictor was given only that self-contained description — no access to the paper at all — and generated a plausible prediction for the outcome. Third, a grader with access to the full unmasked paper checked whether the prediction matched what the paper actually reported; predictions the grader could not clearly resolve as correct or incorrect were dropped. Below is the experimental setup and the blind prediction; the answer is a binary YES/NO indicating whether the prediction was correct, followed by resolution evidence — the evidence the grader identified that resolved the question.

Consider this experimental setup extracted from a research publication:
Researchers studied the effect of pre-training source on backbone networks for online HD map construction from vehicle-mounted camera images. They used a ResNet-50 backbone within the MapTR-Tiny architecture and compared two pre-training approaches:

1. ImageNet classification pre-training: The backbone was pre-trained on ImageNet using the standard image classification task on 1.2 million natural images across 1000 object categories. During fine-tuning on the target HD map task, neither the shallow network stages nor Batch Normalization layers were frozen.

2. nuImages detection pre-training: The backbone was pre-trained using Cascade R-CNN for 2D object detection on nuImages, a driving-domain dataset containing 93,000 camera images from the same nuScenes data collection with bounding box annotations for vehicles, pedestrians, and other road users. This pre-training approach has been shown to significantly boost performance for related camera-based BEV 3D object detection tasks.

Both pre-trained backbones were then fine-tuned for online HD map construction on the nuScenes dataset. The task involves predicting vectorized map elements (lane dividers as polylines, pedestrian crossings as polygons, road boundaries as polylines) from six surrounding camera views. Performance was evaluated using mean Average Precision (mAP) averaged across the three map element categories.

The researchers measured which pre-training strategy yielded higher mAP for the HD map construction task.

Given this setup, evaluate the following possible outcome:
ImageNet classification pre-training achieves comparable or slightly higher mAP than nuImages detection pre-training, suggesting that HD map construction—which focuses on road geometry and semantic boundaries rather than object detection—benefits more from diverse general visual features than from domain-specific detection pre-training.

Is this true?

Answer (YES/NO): YES